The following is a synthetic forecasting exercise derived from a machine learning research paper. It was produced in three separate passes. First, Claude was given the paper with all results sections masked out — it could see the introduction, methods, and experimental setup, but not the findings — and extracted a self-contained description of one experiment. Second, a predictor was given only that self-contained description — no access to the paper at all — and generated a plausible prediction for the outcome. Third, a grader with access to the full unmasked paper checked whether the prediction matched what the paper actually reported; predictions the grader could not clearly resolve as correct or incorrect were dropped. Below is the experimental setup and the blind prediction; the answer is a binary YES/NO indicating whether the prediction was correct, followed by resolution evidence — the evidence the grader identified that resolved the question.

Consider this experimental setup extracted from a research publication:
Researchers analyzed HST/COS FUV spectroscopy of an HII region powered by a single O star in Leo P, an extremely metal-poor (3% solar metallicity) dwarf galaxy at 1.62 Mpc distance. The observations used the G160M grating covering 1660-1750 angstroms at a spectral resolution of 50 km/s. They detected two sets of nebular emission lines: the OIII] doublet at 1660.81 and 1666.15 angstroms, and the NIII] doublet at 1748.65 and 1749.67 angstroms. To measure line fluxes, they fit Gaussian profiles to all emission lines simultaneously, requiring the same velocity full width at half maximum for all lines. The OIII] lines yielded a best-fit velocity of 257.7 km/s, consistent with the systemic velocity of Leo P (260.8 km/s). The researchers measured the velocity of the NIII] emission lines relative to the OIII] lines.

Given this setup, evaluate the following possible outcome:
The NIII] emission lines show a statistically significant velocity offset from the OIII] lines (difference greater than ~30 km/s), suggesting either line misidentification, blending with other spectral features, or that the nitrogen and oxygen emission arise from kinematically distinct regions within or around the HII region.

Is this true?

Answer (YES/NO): YES